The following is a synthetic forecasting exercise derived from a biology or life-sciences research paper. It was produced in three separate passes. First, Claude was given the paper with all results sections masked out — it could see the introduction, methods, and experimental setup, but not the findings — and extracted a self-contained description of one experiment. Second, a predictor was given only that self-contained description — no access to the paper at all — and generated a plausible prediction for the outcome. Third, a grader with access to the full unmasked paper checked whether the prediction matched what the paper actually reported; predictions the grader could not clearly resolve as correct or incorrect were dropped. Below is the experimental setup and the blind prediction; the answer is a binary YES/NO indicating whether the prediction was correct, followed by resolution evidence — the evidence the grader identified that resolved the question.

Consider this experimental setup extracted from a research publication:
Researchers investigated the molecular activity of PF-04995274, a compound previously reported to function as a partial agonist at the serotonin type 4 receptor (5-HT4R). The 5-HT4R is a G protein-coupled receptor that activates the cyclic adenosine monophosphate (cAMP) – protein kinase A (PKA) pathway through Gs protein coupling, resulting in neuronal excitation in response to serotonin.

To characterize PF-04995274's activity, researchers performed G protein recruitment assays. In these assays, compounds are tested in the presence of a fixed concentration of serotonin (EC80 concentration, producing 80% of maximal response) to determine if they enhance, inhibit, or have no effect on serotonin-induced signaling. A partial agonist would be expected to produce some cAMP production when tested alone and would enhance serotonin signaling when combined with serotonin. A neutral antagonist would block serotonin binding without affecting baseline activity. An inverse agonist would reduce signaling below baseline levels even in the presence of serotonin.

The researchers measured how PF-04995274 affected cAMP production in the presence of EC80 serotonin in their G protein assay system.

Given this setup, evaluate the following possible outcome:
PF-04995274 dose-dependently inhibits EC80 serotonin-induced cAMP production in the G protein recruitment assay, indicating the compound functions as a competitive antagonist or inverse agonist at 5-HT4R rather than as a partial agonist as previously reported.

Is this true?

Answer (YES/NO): YES